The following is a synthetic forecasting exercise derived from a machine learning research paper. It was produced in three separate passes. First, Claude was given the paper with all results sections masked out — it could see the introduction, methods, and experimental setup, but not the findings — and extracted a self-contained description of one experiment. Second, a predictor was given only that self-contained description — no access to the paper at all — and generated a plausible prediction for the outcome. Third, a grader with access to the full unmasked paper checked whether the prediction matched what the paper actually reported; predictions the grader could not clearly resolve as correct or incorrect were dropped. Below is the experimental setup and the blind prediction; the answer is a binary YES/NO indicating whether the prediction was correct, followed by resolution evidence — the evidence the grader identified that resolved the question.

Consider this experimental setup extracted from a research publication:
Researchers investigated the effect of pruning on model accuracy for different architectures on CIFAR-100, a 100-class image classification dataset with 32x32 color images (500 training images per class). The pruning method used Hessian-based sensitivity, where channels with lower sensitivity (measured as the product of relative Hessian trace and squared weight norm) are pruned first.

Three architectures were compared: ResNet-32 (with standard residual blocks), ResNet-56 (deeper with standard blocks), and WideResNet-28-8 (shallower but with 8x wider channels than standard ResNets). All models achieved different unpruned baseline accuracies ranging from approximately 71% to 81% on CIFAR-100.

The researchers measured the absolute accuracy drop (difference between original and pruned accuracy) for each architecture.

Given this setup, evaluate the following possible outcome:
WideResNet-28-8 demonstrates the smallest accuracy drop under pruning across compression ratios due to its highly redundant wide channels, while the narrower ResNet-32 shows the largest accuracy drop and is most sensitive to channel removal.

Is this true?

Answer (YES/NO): YES